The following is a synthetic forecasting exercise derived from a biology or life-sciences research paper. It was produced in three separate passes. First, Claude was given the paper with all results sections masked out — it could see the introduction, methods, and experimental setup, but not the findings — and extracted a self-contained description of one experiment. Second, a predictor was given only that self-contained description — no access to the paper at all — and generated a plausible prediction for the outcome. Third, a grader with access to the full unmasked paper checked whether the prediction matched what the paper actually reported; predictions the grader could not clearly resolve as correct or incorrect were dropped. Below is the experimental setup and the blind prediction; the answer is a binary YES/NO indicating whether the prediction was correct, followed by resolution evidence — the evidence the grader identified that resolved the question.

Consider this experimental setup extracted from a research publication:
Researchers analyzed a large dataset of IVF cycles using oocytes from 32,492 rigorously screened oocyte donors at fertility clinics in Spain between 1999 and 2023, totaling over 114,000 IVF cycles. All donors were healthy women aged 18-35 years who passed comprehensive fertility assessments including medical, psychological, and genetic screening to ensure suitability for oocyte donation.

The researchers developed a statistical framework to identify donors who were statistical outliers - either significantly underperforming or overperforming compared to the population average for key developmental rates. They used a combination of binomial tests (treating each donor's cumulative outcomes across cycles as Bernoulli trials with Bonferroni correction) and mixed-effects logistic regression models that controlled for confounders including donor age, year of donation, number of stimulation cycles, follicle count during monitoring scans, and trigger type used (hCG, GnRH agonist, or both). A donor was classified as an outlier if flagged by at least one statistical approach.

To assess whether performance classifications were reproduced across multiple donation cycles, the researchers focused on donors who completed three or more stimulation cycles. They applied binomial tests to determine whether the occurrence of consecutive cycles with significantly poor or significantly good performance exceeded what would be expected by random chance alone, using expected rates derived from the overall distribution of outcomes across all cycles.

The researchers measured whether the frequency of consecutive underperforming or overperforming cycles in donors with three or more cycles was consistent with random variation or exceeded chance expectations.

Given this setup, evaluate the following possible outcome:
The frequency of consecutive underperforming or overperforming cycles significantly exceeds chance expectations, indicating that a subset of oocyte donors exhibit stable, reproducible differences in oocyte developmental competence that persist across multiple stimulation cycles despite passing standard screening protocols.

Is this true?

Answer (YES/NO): YES